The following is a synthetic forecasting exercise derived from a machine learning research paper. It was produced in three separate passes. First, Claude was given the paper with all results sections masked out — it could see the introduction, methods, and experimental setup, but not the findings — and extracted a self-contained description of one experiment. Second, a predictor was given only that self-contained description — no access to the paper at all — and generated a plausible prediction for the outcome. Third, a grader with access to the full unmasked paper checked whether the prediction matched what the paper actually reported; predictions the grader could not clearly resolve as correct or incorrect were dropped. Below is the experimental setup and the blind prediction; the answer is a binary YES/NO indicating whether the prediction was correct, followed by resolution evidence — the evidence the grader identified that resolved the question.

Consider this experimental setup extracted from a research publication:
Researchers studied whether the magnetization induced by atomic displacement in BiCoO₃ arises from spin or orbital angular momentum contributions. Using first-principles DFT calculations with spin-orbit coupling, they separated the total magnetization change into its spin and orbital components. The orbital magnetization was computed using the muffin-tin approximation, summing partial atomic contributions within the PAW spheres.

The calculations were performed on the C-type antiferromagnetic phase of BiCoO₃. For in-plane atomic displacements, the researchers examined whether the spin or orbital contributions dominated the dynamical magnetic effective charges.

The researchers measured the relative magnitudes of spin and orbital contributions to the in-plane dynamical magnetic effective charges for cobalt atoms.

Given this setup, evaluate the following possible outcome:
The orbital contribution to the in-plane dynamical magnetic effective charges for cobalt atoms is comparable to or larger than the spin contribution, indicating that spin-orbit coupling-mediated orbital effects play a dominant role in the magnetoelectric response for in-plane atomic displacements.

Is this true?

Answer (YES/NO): YES